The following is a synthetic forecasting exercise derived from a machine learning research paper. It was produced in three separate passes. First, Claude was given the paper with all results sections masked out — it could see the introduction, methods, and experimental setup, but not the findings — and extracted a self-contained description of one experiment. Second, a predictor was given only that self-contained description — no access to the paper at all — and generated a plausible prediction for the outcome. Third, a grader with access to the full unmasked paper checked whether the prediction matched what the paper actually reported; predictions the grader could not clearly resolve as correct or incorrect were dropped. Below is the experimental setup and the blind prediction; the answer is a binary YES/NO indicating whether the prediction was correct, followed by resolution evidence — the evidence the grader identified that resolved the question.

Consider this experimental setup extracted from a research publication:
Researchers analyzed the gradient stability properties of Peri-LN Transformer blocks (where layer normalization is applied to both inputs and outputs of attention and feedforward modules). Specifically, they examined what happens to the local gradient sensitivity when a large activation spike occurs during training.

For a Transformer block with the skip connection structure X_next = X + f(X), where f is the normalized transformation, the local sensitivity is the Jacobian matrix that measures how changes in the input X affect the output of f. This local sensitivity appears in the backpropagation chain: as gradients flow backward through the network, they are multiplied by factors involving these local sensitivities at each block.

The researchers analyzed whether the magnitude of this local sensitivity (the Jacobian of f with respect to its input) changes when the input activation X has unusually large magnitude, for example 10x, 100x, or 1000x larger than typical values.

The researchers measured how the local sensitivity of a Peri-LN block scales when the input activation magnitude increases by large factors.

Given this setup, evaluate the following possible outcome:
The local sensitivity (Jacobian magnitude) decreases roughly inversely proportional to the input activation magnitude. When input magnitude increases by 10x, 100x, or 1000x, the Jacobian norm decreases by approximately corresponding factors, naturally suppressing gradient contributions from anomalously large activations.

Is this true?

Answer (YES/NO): NO